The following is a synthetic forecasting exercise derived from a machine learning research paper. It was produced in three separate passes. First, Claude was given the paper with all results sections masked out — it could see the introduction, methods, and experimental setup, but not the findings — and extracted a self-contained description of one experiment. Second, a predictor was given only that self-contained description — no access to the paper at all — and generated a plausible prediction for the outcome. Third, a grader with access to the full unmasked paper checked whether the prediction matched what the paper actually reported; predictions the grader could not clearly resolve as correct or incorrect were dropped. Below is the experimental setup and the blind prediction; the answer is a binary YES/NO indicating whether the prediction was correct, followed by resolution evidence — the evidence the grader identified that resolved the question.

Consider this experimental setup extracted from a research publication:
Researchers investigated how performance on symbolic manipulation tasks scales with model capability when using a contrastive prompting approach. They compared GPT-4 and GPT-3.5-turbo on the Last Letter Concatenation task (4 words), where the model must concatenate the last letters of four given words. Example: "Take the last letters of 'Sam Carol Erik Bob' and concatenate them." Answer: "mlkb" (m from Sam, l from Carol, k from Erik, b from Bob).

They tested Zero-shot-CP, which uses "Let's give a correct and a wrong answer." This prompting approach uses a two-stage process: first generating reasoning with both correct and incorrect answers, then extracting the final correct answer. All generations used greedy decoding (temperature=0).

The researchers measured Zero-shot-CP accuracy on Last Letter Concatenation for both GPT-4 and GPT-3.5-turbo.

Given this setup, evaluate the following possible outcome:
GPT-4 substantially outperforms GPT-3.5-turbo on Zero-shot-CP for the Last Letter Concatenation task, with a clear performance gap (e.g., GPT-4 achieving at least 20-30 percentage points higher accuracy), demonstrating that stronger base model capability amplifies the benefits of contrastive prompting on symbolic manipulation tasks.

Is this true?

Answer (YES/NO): NO